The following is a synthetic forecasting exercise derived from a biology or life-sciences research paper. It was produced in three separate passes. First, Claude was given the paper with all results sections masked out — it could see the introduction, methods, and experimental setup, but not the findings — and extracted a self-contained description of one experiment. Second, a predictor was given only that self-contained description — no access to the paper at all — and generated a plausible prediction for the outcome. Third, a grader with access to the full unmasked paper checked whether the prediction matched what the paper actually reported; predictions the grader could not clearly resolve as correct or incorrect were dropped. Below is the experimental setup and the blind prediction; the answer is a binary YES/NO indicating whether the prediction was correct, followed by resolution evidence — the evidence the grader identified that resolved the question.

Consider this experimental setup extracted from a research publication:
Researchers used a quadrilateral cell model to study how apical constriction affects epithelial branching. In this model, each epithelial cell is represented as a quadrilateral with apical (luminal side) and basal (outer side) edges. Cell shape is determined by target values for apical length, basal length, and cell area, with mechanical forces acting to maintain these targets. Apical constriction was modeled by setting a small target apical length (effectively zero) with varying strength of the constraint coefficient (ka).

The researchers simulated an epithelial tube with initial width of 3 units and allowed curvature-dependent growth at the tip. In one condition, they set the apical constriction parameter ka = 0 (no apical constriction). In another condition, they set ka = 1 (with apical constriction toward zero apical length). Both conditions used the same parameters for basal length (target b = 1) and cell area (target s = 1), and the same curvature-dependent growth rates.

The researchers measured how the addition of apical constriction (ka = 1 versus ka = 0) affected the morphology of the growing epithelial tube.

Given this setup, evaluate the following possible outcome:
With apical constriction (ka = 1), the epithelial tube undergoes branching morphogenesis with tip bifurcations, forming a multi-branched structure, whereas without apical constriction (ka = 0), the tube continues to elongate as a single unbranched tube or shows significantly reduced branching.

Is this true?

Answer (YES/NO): YES